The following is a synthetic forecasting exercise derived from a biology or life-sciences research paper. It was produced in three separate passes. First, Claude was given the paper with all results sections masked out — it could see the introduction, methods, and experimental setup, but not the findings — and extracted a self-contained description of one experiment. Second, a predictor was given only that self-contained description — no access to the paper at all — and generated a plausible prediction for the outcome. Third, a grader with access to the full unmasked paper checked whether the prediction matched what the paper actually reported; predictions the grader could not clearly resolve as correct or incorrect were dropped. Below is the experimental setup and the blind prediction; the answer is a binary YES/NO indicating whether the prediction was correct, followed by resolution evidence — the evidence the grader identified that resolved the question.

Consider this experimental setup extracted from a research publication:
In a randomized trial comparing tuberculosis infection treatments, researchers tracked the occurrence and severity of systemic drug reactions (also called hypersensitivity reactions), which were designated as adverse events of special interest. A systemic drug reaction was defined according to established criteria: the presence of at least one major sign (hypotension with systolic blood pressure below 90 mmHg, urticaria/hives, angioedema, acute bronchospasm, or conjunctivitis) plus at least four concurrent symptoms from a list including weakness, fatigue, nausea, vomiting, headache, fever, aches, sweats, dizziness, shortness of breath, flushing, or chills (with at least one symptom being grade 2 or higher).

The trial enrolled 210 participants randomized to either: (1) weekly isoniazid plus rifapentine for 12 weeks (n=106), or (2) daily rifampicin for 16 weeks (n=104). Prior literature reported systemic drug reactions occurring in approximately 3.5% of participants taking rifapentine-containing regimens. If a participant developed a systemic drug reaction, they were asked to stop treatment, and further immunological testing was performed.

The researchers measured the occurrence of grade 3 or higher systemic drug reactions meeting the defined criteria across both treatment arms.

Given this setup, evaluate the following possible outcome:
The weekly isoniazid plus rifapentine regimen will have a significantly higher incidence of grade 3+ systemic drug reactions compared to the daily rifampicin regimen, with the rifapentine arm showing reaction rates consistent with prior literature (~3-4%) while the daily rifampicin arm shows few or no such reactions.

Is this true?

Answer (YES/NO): NO